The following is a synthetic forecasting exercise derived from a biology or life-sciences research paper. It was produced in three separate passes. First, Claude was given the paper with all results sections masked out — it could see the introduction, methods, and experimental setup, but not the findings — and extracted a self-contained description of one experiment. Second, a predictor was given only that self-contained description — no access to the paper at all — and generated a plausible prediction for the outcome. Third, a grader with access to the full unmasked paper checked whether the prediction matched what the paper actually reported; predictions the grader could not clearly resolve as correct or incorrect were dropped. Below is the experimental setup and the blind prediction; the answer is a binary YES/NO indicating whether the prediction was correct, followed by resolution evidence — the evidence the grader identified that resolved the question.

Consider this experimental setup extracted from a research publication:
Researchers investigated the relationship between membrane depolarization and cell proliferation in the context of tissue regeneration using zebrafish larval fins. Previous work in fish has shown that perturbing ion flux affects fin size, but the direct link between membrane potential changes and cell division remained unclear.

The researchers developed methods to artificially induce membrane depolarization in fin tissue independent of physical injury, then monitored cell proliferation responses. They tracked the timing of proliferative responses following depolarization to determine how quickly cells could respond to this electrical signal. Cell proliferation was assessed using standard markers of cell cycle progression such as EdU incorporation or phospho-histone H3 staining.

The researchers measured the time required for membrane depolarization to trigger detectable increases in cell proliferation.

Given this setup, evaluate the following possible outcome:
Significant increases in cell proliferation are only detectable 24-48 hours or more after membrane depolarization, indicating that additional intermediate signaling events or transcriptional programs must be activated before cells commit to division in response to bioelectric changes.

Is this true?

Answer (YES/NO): NO